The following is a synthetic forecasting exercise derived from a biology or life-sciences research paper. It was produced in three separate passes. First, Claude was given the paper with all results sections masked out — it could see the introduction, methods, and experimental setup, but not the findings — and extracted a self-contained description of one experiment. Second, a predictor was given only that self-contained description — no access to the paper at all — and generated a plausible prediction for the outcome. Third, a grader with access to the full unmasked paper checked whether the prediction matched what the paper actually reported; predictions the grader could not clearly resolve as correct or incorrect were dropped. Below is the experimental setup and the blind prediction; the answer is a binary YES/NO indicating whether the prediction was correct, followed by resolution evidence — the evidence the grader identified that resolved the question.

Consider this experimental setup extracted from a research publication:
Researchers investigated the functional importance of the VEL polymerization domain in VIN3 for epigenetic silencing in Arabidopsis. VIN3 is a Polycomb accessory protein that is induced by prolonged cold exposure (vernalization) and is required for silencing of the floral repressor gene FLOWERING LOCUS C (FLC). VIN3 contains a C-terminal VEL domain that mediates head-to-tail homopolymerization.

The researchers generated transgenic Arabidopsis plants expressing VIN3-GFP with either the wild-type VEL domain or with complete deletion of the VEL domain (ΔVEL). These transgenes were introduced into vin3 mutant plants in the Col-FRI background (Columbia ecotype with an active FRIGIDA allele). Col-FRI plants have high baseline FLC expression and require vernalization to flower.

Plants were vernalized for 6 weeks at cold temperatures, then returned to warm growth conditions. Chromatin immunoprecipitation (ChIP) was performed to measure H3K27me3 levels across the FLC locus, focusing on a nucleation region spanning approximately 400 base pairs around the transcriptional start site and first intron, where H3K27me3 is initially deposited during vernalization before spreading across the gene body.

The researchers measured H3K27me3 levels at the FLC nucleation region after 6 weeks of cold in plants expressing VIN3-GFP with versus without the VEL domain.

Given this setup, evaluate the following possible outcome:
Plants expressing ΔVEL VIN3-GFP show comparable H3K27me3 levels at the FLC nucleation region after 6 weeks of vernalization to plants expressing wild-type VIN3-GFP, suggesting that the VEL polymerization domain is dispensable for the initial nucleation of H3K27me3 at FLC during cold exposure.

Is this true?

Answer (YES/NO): NO